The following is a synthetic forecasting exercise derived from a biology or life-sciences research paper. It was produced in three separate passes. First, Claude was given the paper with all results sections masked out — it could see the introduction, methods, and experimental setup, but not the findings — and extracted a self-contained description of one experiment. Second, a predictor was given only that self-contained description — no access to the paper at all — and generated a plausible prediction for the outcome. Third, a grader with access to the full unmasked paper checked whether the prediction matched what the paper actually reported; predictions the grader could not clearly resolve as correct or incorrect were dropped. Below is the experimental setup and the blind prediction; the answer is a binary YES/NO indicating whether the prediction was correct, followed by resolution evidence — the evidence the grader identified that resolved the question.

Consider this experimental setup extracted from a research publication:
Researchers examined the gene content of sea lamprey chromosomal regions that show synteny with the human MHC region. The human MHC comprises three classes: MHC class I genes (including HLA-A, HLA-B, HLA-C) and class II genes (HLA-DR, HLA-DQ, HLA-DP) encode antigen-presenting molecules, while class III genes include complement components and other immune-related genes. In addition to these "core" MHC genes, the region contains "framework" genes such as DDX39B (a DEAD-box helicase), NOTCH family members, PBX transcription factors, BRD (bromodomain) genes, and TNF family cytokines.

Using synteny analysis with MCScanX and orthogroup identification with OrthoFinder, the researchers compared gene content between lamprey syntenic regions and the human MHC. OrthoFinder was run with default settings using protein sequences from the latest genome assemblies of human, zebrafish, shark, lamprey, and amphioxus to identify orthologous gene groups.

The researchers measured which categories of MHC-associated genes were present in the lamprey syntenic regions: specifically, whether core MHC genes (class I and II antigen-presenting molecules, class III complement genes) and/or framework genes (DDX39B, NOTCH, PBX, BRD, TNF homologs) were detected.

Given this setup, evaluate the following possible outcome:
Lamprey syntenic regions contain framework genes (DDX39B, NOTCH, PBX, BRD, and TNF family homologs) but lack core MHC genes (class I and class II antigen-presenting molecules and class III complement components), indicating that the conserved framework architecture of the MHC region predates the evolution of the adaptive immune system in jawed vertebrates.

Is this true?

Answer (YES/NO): YES